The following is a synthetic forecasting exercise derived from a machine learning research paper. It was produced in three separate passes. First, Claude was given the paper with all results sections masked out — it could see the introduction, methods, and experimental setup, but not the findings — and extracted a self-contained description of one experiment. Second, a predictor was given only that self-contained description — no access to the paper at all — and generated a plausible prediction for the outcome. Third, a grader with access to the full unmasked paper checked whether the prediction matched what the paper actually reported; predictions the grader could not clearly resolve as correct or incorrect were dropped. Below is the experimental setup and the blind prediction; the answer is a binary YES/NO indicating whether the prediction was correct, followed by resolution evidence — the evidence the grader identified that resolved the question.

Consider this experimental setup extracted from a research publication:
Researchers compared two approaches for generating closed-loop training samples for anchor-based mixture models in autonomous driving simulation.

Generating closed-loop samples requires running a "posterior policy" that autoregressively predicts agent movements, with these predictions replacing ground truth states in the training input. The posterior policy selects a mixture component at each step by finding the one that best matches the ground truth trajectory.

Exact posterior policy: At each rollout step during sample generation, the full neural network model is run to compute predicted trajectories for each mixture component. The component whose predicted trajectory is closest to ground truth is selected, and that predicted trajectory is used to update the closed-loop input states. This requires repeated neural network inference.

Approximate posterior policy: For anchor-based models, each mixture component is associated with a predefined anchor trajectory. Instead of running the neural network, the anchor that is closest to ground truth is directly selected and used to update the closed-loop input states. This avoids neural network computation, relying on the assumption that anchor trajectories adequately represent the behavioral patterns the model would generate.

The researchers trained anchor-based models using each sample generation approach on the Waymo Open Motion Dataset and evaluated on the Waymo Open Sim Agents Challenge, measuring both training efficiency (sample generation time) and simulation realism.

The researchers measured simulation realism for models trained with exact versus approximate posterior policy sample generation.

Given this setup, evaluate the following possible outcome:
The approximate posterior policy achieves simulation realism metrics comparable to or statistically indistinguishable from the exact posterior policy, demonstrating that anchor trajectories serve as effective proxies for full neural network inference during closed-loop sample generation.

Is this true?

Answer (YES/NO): YES